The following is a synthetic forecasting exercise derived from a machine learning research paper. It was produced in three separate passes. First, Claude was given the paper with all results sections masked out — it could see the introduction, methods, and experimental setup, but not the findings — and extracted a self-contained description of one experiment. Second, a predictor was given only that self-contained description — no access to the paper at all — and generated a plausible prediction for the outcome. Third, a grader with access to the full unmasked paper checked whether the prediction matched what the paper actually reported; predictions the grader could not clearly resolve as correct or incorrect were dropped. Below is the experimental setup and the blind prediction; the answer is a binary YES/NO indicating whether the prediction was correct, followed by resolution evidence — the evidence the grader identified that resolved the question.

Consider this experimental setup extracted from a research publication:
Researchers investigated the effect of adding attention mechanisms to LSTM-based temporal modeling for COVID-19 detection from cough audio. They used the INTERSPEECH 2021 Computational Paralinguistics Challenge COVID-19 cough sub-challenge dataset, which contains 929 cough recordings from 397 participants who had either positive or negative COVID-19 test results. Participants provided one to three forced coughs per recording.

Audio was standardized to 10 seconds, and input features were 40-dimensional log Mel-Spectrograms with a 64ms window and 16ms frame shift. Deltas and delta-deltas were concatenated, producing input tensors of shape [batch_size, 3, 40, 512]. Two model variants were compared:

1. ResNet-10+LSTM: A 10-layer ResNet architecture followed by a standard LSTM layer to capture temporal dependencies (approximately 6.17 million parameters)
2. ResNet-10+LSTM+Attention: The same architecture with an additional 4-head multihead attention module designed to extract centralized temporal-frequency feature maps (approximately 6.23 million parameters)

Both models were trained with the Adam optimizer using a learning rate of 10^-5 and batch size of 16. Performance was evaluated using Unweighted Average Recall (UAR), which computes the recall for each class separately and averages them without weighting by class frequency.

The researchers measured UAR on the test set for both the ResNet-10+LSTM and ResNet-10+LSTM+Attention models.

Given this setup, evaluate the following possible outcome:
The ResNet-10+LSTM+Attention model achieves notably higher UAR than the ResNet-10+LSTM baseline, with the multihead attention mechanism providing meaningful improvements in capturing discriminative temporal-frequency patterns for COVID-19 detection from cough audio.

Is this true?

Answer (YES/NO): YES